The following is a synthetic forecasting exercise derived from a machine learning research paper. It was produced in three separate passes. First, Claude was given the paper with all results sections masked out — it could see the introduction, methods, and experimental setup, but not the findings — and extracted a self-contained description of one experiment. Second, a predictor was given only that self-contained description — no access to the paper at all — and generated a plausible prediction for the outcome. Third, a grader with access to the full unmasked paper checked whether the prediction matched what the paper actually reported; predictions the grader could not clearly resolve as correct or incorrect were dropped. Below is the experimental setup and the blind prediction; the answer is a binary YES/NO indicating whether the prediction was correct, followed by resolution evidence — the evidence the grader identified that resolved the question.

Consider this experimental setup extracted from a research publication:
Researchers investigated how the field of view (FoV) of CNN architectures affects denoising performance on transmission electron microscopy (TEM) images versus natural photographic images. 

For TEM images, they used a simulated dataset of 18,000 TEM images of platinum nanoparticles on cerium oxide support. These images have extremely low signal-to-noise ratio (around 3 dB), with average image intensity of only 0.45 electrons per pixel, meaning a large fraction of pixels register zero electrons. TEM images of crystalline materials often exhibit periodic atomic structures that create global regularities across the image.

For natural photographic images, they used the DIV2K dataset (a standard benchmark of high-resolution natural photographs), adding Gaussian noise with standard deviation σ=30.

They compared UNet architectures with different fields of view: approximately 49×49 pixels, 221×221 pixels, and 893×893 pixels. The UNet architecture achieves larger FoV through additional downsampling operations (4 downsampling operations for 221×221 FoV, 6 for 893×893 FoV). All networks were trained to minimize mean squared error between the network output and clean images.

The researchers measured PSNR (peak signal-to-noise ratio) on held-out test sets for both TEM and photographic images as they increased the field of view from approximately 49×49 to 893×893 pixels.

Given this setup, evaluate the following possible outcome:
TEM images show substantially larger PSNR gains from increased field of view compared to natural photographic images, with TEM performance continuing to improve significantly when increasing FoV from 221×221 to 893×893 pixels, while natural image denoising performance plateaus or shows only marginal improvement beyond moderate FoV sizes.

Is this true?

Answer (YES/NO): YES